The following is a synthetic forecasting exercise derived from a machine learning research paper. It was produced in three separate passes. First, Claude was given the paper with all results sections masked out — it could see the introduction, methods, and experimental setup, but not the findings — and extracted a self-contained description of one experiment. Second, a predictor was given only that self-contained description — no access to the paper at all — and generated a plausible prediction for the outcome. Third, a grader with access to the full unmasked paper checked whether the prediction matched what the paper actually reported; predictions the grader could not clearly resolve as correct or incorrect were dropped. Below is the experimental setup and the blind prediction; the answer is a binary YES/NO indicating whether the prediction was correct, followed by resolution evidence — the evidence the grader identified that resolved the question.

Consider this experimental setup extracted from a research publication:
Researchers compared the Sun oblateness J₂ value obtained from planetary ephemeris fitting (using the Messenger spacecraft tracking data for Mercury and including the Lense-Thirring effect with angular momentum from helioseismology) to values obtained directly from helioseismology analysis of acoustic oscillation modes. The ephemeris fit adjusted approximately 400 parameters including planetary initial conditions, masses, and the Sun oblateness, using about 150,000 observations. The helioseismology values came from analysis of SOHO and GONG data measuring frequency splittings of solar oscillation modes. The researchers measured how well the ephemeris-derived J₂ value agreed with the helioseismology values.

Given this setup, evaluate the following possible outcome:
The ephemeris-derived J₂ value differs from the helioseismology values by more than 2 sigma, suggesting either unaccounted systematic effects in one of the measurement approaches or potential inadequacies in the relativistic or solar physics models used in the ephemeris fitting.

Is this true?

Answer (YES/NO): NO